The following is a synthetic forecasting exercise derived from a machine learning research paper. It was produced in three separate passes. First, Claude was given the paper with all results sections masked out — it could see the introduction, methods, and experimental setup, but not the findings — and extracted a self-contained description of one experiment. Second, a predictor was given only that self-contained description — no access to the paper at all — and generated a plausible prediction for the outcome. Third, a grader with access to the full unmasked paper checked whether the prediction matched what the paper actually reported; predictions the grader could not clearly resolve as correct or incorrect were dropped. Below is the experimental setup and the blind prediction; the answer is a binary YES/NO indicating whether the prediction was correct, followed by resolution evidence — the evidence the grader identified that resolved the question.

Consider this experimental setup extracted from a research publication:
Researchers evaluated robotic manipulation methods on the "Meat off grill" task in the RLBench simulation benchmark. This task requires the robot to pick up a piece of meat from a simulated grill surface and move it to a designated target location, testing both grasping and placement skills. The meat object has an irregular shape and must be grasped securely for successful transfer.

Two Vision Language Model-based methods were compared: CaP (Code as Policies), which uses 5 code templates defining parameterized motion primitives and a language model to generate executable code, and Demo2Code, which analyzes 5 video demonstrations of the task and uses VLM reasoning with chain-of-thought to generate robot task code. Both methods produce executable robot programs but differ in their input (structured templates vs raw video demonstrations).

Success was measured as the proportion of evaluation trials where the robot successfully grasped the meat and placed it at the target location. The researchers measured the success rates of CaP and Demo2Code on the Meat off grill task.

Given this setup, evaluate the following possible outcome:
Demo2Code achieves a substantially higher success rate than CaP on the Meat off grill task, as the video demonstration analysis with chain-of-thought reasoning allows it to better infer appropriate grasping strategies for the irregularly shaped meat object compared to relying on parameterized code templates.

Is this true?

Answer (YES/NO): YES